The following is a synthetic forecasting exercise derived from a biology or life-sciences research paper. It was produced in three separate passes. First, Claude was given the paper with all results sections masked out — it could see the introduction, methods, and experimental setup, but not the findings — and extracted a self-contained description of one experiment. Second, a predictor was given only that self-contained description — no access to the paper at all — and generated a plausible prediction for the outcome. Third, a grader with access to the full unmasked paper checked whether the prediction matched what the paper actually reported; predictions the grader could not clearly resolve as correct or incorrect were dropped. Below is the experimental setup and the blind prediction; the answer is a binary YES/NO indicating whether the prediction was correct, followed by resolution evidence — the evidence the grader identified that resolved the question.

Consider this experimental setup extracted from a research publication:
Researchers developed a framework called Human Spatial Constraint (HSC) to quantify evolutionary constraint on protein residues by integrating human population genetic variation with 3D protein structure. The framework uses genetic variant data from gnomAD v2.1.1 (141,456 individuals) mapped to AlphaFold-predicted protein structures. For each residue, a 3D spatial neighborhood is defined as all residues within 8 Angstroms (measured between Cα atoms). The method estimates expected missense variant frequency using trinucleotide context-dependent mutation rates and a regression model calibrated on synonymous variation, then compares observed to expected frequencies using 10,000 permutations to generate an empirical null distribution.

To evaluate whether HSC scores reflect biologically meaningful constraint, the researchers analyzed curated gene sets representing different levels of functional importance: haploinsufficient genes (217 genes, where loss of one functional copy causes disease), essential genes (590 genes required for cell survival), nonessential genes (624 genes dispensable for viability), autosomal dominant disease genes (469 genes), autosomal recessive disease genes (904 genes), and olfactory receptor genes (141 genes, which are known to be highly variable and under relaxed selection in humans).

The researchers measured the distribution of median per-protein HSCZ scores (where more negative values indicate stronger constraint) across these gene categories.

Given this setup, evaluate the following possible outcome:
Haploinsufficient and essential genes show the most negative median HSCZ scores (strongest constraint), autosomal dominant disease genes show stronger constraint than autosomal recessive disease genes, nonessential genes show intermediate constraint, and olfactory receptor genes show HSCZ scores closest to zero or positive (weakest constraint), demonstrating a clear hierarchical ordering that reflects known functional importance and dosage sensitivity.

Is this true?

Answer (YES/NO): YES